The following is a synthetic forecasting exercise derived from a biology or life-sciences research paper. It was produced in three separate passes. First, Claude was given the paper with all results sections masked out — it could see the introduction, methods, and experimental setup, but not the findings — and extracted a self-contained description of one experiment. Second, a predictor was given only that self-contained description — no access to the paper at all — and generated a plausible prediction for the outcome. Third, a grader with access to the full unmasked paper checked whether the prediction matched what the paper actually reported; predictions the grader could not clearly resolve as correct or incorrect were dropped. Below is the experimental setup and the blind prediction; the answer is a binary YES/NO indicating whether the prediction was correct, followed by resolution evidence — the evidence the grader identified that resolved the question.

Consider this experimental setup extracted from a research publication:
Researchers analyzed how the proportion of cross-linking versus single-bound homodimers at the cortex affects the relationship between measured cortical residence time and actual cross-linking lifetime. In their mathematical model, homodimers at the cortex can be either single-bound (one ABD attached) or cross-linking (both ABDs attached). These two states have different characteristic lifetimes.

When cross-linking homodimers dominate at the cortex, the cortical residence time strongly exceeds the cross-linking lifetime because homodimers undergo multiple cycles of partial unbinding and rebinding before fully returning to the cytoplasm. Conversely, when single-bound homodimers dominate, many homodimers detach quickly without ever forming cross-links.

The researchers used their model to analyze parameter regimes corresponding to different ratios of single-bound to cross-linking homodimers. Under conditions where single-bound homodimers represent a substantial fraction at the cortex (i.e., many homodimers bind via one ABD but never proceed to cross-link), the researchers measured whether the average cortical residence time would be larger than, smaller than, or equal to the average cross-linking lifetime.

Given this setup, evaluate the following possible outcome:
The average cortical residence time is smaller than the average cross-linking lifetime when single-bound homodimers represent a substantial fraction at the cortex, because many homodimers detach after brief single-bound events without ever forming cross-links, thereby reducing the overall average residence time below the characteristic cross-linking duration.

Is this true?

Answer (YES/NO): YES